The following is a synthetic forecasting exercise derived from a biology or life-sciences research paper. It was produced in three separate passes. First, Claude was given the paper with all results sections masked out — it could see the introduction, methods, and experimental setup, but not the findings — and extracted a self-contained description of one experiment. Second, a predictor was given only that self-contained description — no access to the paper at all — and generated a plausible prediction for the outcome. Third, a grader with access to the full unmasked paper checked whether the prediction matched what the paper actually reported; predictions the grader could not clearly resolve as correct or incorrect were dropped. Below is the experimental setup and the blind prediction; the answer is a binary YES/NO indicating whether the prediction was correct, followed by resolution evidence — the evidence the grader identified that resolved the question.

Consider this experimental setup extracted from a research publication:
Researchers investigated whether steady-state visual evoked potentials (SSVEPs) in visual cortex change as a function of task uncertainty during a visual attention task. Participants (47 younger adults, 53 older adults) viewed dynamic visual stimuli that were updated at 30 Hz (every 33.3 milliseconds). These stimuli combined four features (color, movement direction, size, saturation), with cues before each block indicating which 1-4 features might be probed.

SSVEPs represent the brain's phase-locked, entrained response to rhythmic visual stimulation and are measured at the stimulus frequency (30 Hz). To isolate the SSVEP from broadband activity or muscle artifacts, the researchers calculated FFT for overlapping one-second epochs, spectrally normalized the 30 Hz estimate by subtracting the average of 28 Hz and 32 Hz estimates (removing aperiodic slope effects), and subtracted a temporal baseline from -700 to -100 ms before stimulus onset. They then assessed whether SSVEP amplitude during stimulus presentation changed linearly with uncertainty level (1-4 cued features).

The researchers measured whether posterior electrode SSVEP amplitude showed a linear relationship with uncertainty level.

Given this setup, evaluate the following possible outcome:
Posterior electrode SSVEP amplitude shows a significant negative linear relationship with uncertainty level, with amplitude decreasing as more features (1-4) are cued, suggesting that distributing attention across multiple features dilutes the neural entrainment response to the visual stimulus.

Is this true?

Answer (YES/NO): NO